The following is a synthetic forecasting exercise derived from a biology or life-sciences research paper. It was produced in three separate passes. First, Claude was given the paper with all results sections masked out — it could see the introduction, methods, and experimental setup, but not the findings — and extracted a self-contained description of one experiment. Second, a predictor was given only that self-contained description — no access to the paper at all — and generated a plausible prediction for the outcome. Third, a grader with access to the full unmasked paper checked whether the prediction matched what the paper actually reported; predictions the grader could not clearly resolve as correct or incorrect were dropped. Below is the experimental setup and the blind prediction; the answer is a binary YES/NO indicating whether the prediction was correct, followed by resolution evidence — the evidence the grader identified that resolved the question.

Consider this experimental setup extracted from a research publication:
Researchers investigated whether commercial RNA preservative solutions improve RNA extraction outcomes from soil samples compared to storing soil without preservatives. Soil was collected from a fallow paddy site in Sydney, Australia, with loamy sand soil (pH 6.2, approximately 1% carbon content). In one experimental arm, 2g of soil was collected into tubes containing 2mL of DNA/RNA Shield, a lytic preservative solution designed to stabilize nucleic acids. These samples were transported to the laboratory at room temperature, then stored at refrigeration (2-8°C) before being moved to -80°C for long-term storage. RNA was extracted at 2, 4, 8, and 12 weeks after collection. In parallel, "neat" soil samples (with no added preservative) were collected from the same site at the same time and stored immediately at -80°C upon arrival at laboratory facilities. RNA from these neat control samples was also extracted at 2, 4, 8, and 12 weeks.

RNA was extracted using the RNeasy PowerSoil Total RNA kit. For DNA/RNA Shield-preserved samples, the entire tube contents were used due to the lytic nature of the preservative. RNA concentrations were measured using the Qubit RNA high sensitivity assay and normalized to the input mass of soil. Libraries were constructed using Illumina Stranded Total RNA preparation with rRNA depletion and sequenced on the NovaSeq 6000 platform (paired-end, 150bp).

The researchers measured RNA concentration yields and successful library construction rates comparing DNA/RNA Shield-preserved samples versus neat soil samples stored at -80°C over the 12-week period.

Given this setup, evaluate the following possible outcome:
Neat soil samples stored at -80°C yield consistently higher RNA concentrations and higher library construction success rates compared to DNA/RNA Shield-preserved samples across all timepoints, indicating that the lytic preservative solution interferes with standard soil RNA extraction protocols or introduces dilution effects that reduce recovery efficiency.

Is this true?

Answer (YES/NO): NO